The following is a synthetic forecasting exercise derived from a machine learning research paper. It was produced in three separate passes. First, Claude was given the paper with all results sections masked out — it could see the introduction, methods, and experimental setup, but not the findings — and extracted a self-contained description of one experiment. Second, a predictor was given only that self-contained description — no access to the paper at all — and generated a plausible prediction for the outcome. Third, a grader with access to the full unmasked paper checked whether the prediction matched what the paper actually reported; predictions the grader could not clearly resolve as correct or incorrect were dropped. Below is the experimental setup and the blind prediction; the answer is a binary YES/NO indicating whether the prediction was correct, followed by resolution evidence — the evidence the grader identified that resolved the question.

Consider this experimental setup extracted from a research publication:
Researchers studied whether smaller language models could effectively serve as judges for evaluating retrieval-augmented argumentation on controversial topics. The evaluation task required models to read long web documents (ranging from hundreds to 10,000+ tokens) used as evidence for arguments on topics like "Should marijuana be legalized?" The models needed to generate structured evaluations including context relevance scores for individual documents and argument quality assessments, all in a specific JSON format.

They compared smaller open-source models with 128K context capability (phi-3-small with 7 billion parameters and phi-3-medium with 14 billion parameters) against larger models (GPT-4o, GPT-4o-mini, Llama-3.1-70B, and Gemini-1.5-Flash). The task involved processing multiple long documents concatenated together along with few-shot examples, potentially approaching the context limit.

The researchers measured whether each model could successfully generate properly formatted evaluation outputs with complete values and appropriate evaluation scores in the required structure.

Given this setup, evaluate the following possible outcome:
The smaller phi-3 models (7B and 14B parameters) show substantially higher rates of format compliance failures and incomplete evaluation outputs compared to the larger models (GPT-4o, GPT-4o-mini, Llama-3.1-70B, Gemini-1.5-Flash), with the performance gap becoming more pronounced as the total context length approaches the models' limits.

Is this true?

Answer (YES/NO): NO